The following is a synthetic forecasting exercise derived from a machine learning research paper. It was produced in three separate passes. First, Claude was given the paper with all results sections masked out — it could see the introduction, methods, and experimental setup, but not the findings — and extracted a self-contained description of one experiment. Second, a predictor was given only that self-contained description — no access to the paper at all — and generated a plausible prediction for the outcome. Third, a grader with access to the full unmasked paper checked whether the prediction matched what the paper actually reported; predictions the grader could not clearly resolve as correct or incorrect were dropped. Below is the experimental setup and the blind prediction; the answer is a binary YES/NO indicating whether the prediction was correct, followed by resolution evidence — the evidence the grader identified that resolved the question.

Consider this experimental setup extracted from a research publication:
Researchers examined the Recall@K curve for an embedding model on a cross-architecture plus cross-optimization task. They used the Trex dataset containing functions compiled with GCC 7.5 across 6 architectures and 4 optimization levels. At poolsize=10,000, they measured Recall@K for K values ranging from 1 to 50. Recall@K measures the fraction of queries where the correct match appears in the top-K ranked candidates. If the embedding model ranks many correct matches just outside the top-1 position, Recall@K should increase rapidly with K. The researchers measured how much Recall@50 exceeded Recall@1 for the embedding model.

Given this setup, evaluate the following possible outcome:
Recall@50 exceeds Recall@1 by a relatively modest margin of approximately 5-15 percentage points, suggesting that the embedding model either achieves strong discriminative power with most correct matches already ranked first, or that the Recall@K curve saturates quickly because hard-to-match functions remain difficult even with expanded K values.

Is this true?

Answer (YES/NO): NO